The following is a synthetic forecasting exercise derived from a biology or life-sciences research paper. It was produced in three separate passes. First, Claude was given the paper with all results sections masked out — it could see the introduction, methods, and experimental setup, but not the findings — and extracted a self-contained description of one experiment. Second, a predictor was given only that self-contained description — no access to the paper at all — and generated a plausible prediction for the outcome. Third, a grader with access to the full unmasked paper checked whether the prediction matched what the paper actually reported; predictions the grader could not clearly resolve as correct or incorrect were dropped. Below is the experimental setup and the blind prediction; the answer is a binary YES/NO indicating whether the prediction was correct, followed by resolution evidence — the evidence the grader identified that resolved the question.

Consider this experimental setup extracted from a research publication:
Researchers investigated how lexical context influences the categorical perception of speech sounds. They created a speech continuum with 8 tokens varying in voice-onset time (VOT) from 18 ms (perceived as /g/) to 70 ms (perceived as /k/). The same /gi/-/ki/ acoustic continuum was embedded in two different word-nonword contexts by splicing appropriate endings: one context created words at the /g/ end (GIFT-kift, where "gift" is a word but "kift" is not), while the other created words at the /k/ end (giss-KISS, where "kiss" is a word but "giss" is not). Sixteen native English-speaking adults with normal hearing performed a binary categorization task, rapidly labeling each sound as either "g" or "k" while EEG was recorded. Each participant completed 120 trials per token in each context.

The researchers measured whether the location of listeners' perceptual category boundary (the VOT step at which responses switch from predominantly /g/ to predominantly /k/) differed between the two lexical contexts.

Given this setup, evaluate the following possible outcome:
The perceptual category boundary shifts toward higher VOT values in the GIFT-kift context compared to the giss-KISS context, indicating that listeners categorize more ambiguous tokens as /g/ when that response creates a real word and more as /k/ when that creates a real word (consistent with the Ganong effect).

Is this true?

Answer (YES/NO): YES